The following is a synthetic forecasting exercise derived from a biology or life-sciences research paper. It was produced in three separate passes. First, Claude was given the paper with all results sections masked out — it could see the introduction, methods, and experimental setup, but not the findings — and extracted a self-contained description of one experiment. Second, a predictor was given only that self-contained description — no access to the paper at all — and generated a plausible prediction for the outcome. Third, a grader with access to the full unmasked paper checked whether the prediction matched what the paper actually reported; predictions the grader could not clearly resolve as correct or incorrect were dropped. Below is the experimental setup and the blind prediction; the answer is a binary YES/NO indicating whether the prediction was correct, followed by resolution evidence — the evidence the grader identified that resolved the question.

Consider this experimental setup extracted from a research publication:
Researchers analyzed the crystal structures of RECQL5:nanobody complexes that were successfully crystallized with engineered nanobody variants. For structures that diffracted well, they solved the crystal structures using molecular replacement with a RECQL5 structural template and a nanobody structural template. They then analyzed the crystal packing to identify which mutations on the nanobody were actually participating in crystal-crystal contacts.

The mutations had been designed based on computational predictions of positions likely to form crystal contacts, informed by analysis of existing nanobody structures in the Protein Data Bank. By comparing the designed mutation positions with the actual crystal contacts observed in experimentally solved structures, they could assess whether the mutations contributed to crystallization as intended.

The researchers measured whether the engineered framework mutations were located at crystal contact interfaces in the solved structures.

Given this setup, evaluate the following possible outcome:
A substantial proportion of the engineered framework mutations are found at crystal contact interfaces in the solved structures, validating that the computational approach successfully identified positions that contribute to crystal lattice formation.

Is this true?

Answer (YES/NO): YES